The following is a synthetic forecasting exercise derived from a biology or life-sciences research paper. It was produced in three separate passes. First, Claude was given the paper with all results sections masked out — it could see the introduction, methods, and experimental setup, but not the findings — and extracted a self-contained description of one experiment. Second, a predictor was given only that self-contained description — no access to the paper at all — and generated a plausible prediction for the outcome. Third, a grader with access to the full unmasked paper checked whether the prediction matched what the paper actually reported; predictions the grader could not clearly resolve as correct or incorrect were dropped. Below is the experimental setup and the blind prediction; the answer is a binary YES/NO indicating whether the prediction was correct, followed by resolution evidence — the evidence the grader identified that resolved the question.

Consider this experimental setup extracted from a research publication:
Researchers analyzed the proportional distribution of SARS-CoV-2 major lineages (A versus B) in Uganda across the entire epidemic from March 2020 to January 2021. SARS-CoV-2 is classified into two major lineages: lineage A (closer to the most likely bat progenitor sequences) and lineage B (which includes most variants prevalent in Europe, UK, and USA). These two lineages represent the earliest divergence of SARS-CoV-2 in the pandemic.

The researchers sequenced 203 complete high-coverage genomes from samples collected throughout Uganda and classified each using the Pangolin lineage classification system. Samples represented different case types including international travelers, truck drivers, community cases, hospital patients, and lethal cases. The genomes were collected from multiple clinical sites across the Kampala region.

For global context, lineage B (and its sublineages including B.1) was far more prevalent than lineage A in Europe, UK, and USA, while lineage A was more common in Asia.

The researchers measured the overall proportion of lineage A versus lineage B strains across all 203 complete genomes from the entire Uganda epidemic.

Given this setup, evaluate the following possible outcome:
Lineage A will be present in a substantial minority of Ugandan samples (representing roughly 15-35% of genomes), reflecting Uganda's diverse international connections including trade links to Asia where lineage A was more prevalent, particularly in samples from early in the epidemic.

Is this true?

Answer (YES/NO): NO